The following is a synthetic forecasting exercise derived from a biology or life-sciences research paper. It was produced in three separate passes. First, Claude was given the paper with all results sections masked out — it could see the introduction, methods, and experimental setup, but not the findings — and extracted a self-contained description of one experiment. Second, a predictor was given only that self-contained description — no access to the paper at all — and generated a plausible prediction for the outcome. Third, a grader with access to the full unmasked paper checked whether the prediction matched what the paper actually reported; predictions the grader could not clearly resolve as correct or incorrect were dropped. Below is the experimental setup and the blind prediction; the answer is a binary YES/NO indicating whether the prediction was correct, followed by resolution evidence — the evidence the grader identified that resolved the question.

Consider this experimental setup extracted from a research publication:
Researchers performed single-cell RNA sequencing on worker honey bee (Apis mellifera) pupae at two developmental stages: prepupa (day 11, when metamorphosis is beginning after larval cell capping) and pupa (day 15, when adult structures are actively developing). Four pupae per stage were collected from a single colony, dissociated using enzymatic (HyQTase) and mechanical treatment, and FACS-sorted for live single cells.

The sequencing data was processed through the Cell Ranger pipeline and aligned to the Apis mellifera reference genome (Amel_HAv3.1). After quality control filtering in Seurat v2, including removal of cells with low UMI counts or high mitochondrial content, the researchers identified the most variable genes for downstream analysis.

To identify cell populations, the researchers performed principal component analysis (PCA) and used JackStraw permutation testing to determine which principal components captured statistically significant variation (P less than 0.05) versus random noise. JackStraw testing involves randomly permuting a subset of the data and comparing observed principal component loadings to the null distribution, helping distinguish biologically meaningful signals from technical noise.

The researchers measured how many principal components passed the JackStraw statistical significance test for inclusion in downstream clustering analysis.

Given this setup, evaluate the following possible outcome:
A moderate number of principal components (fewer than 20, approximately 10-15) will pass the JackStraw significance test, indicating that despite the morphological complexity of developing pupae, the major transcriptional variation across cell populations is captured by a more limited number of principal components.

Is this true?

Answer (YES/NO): NO